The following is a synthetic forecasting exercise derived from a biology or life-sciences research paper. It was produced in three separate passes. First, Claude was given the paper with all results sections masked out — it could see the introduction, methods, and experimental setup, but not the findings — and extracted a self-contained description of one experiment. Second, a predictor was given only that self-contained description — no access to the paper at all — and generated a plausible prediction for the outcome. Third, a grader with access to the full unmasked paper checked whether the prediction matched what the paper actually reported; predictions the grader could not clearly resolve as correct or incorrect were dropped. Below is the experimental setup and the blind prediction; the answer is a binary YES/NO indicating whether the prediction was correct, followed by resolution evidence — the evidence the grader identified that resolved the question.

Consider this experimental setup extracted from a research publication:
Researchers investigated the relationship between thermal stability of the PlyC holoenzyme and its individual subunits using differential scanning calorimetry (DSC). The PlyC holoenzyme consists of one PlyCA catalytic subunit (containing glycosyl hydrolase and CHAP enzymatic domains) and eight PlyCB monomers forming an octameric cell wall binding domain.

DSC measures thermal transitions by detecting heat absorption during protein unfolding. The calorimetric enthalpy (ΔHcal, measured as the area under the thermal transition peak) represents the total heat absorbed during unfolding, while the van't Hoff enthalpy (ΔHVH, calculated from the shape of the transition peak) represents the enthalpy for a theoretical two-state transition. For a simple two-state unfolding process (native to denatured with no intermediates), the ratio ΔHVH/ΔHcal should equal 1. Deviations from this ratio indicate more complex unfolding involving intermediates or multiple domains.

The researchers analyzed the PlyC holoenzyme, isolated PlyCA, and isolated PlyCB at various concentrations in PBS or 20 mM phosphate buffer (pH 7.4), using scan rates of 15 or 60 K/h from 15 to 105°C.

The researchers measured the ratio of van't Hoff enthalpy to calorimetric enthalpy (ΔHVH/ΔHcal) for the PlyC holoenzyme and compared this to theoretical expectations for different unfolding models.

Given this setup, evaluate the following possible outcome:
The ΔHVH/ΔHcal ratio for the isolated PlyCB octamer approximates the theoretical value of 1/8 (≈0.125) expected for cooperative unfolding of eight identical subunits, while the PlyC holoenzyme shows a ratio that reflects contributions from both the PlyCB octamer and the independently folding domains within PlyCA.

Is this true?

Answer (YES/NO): NO